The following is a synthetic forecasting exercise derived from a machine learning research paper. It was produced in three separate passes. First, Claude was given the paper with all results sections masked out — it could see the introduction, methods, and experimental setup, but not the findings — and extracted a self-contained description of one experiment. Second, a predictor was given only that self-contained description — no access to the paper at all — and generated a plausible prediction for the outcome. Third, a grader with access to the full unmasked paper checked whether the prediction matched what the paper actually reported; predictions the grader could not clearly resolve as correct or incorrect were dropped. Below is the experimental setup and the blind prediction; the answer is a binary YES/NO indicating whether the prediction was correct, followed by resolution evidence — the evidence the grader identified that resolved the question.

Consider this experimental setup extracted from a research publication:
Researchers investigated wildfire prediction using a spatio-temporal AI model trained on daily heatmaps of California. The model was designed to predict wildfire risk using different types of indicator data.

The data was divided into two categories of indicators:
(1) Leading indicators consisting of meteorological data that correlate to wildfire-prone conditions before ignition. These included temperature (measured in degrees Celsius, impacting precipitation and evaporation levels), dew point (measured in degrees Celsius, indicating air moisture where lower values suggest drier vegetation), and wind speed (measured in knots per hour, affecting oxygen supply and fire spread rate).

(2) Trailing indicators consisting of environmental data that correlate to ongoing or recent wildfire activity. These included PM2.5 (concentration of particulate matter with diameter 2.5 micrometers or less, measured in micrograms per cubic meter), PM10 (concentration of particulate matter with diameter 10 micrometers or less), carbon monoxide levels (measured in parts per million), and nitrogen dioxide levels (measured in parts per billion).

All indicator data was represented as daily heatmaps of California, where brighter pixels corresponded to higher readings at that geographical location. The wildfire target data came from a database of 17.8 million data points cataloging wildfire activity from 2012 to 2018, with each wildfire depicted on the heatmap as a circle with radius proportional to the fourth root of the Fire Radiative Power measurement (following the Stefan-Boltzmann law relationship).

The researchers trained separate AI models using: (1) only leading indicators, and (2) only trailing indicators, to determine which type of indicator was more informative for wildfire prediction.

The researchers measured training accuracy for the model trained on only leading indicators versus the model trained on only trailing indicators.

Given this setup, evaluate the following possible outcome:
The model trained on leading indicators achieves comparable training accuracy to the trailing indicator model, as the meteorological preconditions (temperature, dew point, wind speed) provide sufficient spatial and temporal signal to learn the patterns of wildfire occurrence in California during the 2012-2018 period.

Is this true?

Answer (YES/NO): NO